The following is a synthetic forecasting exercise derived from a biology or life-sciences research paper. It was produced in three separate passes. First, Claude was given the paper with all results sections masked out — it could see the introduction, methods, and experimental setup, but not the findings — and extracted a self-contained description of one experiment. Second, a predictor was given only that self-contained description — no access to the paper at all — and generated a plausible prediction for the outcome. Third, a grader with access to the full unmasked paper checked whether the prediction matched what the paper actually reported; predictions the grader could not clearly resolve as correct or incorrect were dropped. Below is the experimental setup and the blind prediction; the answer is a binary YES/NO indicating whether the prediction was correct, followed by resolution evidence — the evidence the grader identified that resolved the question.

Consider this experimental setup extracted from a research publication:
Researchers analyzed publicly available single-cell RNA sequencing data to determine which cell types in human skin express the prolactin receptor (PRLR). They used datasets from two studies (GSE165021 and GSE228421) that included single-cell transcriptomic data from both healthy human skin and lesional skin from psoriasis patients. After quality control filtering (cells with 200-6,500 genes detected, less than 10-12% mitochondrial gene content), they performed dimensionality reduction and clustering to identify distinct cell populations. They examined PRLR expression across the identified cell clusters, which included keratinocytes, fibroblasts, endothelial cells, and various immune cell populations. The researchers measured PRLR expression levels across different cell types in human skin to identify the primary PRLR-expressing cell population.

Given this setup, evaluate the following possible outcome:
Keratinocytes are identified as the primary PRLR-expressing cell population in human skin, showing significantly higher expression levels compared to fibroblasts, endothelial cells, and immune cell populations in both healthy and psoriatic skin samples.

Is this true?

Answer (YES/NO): NO